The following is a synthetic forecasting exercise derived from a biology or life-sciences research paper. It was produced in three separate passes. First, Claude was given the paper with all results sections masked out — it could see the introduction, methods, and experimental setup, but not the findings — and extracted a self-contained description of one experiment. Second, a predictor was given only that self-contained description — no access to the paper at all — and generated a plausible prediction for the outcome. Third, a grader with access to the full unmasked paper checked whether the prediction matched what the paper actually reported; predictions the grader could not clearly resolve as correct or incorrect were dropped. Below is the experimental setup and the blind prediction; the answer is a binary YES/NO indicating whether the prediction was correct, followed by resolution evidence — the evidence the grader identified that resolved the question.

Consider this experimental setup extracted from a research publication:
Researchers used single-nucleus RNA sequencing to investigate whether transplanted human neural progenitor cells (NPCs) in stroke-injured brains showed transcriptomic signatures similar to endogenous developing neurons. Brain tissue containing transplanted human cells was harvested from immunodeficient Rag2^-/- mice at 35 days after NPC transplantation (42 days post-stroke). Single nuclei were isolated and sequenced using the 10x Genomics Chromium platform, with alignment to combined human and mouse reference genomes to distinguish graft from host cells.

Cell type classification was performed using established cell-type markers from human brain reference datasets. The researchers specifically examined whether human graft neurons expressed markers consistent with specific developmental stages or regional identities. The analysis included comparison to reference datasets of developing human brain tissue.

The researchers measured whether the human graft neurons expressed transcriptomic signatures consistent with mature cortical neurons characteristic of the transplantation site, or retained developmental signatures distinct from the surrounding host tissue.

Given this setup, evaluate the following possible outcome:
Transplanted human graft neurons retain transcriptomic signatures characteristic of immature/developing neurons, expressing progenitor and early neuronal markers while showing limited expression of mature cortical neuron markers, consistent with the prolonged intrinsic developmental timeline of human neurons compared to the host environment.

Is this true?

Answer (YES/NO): NO